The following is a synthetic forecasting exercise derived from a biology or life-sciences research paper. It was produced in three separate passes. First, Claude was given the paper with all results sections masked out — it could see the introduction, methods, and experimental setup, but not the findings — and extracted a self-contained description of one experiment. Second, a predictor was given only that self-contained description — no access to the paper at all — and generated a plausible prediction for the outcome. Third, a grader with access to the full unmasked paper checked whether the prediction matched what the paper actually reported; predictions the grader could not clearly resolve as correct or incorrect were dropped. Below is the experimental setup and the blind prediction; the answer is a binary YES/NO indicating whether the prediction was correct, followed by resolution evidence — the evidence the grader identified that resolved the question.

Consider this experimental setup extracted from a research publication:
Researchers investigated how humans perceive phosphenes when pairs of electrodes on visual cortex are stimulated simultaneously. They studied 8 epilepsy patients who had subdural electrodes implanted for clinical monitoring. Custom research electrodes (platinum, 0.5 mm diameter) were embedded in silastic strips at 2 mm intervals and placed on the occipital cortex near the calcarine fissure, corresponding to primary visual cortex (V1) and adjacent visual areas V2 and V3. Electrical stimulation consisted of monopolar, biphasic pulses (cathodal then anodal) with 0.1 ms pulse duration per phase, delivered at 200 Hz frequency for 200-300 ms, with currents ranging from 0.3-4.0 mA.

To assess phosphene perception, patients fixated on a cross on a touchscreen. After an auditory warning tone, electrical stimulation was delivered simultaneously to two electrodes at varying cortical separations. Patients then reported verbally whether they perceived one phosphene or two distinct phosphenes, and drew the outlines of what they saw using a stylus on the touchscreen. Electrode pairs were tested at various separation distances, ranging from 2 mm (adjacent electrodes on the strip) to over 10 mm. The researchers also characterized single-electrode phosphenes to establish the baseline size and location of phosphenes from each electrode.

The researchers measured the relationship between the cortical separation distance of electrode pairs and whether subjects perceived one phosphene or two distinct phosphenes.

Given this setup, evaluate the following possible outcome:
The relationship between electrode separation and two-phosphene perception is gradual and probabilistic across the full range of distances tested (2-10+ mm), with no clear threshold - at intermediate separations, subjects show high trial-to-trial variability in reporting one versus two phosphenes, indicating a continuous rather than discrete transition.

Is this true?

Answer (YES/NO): NO